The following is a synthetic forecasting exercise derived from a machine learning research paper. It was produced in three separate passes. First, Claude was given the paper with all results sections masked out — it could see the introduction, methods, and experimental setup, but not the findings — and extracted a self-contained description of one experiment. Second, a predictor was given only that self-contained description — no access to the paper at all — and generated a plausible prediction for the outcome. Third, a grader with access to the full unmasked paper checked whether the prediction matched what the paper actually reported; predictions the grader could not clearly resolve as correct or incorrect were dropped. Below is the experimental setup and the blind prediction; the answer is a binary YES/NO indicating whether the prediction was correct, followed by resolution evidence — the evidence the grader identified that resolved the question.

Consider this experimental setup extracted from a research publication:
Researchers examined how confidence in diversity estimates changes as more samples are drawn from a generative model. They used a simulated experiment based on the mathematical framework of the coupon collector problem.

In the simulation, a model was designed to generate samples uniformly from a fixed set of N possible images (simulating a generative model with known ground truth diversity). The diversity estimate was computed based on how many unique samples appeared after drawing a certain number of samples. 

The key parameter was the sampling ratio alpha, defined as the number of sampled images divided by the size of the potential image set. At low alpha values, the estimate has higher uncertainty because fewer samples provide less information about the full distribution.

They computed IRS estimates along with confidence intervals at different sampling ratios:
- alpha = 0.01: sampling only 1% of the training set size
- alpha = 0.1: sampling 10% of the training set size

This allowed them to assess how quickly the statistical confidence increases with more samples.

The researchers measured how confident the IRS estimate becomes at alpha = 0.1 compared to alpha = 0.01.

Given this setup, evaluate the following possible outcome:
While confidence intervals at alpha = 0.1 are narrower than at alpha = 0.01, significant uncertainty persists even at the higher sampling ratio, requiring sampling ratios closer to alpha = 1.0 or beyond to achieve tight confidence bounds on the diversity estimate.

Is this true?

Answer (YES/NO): NO